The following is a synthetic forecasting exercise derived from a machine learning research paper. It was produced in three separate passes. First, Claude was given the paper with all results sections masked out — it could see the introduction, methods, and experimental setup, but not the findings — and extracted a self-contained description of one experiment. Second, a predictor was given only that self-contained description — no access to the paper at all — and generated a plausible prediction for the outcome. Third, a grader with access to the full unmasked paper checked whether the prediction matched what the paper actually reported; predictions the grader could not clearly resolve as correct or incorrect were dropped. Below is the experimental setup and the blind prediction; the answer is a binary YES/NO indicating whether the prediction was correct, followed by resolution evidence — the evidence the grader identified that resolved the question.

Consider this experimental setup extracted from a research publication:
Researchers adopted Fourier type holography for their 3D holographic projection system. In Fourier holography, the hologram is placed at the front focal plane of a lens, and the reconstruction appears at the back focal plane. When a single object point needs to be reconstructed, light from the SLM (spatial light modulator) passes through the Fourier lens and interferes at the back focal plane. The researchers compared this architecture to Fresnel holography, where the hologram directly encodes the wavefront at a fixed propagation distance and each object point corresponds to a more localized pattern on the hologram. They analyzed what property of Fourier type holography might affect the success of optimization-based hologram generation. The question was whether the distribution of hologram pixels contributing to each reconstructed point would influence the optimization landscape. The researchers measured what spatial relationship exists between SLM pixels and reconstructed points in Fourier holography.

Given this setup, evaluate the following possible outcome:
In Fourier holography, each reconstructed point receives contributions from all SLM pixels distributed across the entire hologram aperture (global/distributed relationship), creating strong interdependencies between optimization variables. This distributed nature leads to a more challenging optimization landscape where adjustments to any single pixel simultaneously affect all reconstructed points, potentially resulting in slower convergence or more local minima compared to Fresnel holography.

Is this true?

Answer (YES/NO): NO